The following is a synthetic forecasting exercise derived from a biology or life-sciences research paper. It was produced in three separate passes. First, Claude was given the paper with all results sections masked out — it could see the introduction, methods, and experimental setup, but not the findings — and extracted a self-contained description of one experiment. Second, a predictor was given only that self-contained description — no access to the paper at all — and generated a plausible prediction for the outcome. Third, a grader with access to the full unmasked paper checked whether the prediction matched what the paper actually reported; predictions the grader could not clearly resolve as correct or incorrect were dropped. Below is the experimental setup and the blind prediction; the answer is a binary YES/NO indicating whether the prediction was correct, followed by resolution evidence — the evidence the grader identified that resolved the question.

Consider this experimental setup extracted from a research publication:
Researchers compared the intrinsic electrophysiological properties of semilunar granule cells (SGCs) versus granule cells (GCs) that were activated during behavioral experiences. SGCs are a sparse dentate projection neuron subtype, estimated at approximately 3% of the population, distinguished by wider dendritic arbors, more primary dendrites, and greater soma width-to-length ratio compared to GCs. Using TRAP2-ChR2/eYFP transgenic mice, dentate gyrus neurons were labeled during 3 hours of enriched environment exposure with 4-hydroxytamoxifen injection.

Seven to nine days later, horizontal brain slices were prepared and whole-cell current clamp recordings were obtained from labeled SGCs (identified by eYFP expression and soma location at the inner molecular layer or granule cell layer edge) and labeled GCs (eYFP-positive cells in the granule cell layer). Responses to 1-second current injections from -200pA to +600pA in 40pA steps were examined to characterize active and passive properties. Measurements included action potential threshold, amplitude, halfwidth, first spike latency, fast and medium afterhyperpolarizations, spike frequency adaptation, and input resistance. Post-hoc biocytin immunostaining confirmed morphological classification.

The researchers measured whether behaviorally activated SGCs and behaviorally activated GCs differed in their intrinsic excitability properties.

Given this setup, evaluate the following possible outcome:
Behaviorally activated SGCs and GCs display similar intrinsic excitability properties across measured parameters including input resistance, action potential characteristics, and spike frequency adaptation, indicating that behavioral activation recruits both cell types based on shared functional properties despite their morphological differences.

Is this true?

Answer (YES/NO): NO